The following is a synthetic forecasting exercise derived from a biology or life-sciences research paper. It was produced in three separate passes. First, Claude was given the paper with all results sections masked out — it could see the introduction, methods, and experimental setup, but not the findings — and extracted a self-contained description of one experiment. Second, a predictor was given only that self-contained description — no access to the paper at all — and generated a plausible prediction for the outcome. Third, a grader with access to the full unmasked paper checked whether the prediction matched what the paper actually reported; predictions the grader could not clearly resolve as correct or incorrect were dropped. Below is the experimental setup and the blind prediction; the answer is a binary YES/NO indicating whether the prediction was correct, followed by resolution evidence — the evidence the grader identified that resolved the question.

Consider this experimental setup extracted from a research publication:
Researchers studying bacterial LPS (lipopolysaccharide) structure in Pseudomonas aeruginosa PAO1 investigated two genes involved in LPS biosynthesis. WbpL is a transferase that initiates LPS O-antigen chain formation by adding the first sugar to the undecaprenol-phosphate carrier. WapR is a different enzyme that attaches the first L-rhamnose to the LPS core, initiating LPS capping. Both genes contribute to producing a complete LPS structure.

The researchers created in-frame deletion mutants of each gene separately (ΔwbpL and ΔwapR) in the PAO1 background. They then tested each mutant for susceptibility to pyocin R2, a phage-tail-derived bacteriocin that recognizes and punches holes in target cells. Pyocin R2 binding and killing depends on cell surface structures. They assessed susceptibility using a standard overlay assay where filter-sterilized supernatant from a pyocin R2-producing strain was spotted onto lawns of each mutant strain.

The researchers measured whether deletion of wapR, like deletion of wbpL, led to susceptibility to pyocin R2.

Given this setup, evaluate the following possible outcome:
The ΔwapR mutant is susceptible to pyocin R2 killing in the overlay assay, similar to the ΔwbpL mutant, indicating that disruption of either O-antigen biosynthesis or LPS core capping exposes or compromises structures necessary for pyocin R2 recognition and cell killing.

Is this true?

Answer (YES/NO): NO